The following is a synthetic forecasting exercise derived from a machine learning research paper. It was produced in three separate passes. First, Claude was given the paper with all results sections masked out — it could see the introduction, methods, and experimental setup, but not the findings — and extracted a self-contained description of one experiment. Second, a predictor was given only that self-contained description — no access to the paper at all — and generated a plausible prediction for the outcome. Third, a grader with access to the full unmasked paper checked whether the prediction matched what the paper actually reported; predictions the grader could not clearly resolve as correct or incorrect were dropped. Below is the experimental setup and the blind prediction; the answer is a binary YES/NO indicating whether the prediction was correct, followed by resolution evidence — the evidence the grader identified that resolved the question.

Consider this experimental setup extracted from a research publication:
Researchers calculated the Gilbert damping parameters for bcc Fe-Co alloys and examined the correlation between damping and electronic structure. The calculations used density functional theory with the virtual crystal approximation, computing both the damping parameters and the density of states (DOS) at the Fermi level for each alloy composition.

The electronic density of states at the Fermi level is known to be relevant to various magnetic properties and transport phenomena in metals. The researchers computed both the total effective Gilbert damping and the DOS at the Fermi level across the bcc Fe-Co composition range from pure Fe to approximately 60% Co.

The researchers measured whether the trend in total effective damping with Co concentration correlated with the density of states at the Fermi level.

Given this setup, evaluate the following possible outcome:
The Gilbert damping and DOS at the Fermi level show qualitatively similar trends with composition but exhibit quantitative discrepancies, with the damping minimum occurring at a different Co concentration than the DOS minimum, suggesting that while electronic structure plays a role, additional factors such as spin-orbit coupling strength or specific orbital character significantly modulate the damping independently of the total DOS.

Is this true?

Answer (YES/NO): NO